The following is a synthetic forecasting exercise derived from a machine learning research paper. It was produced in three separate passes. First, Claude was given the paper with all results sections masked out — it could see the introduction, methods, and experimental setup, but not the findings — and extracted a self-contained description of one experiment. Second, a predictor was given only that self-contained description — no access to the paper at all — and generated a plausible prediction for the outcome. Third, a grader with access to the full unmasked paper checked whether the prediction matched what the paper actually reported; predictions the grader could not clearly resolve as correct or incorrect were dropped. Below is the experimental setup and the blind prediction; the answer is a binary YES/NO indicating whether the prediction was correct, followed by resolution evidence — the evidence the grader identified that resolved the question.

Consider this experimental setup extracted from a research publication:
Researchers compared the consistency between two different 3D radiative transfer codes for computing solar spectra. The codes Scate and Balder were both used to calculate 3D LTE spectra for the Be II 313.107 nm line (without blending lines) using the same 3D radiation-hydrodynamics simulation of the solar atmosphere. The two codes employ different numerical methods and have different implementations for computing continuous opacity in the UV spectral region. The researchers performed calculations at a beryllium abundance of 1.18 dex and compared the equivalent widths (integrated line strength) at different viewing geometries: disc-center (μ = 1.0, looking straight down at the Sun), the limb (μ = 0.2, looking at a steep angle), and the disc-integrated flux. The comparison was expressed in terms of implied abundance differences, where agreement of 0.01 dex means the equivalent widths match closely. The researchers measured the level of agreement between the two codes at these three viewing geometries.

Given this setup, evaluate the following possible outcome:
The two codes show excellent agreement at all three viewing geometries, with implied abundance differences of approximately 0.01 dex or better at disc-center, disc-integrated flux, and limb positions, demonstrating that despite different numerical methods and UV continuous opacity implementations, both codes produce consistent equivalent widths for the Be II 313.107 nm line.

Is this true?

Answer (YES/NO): NO